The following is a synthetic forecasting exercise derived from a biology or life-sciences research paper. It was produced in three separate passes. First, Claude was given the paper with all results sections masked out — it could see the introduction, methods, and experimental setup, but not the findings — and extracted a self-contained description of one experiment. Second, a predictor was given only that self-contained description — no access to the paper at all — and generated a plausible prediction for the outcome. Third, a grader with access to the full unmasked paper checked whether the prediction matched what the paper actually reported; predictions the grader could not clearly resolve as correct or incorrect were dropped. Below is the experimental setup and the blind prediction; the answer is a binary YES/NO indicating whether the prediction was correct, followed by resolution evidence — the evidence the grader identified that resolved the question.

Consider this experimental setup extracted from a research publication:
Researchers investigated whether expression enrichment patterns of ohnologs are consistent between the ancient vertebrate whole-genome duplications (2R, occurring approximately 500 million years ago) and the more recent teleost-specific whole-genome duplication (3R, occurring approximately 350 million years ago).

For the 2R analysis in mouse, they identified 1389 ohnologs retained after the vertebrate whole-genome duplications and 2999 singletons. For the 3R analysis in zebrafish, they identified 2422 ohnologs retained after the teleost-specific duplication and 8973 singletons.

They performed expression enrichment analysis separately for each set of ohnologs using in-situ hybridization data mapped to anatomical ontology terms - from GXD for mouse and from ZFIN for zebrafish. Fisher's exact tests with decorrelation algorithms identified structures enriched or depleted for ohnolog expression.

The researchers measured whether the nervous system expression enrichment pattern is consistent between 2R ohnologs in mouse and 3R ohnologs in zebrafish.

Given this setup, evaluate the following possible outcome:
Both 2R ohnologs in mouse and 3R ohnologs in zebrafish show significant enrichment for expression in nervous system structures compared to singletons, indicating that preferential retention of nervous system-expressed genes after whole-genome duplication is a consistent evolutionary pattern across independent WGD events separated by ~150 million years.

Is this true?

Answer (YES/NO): NO